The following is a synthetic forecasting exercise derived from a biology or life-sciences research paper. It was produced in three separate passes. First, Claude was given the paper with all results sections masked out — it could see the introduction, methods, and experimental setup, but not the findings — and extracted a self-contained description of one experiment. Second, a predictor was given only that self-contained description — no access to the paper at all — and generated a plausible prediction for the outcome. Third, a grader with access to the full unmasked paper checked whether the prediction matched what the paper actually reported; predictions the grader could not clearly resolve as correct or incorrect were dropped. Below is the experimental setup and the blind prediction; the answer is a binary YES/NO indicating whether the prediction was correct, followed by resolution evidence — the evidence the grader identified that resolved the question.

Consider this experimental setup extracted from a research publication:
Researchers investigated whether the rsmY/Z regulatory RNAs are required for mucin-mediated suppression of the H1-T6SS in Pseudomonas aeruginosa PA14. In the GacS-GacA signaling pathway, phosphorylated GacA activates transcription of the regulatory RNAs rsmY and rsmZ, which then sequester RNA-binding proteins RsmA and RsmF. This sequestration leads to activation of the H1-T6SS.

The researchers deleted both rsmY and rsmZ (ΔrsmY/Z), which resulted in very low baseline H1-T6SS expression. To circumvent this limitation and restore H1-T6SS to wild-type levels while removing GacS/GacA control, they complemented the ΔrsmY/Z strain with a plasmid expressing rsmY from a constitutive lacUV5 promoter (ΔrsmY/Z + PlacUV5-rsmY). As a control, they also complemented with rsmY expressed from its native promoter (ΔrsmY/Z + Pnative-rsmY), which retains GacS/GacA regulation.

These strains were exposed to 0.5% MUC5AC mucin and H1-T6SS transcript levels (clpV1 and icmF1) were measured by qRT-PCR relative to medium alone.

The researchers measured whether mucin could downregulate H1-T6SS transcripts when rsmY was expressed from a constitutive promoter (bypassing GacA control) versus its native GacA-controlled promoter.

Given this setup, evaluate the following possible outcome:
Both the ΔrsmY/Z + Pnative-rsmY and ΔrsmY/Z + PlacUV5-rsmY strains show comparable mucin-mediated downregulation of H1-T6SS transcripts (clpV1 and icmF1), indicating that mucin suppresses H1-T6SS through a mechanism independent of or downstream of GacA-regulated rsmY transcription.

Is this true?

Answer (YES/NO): NO